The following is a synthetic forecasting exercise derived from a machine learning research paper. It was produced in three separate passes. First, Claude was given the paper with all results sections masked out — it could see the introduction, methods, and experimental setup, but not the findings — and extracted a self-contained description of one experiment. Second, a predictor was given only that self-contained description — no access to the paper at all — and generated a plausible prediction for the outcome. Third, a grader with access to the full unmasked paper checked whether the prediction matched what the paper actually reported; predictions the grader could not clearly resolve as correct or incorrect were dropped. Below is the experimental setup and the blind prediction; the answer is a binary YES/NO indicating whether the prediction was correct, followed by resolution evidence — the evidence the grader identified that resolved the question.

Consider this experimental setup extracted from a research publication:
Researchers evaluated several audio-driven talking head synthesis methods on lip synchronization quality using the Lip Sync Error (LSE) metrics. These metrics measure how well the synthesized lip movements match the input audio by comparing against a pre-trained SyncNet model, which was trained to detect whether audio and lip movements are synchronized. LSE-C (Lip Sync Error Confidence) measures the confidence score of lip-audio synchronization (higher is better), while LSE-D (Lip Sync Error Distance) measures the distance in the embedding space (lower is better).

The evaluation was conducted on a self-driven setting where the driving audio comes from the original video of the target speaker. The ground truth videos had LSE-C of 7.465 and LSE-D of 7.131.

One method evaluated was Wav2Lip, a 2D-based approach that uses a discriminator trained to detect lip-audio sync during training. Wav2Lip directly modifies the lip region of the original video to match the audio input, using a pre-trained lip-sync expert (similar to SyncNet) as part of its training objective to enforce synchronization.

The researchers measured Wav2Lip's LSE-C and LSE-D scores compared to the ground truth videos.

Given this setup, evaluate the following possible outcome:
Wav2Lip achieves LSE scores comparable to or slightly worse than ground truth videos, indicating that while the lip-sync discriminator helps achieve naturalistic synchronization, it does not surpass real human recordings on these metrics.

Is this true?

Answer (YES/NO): NO